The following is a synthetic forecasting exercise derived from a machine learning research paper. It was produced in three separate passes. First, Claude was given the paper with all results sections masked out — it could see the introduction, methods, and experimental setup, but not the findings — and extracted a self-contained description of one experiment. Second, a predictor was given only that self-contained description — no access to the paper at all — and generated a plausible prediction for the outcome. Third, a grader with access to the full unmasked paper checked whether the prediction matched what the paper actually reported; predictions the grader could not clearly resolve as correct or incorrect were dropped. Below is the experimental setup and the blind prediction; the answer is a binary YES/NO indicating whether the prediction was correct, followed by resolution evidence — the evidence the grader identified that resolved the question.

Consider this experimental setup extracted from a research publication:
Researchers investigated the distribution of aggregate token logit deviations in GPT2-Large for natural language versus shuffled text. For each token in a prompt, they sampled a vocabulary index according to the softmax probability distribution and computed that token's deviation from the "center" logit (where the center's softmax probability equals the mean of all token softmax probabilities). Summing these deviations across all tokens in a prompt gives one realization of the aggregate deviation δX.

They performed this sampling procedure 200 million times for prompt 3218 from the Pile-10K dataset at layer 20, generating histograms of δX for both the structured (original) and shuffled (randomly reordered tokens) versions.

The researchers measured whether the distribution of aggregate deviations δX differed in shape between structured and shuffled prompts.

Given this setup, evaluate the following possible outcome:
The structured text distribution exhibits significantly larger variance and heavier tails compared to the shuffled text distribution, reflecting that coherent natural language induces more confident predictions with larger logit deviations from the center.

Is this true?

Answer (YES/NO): NO